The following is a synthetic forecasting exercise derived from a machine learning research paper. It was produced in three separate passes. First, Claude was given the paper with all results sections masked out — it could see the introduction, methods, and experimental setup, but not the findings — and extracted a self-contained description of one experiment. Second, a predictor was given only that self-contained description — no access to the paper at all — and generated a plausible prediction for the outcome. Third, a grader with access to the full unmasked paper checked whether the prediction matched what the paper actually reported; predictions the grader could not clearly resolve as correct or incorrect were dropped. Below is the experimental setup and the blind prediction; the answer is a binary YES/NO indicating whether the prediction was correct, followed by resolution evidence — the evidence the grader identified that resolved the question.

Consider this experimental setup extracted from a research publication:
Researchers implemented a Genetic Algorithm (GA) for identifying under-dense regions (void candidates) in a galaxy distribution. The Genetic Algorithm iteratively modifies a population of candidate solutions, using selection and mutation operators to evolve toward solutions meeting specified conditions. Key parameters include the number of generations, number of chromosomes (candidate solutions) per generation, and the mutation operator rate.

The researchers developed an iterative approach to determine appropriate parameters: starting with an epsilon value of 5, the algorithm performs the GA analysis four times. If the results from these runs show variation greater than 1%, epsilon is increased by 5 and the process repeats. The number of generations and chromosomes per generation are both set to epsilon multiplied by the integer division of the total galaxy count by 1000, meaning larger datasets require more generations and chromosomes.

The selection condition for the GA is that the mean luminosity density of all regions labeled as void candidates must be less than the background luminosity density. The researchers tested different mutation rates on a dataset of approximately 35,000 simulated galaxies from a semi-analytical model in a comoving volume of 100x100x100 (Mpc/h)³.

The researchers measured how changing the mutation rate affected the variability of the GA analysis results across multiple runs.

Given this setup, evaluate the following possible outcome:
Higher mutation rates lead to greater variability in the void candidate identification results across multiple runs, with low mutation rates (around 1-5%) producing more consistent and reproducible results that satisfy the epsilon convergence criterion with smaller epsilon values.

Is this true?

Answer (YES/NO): YES